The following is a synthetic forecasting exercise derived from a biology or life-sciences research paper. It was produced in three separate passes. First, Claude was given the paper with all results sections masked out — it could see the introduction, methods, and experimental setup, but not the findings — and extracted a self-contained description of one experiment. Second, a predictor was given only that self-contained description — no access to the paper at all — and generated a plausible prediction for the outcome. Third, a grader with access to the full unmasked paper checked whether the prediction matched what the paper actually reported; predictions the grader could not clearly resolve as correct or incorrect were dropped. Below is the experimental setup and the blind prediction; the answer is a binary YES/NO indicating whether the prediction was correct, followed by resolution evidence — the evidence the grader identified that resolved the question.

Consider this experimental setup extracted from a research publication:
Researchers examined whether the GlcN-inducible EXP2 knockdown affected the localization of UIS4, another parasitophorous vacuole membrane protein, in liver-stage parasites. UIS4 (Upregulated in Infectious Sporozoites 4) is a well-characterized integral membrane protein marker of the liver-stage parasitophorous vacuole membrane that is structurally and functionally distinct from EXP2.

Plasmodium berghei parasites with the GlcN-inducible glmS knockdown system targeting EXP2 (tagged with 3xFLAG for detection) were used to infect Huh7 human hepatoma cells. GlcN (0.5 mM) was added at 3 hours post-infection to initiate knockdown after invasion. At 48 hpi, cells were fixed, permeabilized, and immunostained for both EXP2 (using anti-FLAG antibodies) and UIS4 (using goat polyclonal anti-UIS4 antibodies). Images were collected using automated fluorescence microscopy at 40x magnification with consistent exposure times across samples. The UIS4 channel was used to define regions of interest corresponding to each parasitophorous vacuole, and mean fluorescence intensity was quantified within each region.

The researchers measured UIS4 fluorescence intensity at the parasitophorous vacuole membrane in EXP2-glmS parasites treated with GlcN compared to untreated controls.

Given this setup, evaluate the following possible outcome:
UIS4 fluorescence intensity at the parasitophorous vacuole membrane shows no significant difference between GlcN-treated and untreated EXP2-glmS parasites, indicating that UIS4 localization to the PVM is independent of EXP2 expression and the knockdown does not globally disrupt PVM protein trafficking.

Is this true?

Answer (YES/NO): YES